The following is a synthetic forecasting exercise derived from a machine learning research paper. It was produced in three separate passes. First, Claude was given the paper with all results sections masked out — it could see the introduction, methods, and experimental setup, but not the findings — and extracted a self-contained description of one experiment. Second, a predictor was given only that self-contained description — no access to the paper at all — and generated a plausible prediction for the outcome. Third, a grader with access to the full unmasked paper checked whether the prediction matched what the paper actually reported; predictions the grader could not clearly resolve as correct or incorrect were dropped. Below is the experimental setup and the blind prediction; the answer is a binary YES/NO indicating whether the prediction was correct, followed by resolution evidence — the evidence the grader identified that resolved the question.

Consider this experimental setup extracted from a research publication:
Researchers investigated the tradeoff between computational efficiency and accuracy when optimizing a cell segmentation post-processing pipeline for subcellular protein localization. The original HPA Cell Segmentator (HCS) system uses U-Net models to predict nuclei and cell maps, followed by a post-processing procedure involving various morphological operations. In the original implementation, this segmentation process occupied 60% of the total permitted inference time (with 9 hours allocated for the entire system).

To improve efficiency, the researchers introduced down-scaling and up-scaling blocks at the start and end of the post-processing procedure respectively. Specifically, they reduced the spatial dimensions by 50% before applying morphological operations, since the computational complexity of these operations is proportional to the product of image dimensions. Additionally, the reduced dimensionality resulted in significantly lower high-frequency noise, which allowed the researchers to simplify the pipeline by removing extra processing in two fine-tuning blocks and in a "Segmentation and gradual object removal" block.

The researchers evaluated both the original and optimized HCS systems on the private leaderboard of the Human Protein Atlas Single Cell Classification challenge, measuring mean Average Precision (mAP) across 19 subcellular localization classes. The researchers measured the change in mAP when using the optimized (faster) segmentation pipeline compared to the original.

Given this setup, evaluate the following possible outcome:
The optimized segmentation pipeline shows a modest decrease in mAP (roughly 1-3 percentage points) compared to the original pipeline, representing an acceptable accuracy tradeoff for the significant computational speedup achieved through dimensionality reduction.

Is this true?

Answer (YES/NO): NO